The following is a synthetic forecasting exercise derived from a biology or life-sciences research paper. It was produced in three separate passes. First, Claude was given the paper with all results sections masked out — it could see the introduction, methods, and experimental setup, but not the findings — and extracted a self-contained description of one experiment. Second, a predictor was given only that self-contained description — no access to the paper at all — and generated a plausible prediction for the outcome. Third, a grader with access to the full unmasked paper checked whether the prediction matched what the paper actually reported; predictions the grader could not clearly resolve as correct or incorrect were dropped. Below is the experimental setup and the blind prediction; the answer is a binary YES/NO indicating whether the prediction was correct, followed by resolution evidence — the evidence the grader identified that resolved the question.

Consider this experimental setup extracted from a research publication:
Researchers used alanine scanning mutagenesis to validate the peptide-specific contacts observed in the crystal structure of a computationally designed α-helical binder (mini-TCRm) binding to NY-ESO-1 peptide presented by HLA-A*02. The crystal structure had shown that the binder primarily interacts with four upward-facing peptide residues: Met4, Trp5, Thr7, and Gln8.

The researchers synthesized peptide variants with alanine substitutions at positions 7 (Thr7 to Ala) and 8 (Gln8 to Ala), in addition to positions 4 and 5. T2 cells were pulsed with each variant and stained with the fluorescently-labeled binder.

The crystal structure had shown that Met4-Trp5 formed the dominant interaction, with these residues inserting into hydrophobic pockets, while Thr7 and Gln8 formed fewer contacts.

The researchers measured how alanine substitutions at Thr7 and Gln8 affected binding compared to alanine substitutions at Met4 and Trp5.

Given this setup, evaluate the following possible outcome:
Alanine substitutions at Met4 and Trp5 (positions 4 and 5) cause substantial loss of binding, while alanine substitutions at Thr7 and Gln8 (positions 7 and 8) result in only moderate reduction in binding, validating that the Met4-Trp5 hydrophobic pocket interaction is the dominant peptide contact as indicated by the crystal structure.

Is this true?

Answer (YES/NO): NO